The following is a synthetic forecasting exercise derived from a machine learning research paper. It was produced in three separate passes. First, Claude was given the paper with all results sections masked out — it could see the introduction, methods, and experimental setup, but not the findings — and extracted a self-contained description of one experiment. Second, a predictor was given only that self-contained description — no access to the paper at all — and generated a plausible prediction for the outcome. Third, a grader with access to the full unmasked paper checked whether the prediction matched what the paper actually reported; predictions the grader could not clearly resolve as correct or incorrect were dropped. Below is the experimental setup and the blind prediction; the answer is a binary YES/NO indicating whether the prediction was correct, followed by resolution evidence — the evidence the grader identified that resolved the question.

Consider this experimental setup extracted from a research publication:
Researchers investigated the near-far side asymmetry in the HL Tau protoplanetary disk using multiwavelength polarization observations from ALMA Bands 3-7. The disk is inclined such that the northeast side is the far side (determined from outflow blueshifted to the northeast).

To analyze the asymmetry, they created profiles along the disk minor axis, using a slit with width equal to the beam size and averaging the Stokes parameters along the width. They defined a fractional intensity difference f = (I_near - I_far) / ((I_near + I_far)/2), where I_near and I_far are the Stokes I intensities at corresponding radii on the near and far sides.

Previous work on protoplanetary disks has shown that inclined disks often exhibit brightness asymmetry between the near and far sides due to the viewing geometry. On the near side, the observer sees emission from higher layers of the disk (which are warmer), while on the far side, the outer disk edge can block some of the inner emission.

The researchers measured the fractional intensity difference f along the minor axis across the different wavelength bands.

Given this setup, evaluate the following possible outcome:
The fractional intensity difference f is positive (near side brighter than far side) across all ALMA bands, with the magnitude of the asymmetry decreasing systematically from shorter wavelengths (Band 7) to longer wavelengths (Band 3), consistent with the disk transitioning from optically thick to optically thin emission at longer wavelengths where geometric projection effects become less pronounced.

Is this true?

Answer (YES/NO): NO